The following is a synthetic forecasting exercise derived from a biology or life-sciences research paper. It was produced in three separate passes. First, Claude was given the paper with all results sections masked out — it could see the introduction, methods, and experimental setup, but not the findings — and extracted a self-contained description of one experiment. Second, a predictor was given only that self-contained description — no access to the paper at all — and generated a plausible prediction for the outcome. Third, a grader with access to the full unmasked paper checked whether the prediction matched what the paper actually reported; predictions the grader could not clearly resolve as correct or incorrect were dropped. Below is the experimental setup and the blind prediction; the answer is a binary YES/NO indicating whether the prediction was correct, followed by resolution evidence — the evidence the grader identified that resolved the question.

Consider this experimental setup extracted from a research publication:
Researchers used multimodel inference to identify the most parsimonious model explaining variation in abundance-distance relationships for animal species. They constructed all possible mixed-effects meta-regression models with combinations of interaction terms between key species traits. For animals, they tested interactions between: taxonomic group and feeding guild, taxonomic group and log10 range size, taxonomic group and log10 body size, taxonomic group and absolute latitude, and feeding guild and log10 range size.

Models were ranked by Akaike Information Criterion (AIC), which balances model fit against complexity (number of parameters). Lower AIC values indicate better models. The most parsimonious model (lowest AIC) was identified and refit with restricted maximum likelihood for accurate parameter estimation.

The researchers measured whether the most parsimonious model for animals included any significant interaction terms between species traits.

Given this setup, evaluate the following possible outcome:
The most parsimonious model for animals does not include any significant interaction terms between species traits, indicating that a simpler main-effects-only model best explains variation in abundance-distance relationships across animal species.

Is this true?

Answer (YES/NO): NO